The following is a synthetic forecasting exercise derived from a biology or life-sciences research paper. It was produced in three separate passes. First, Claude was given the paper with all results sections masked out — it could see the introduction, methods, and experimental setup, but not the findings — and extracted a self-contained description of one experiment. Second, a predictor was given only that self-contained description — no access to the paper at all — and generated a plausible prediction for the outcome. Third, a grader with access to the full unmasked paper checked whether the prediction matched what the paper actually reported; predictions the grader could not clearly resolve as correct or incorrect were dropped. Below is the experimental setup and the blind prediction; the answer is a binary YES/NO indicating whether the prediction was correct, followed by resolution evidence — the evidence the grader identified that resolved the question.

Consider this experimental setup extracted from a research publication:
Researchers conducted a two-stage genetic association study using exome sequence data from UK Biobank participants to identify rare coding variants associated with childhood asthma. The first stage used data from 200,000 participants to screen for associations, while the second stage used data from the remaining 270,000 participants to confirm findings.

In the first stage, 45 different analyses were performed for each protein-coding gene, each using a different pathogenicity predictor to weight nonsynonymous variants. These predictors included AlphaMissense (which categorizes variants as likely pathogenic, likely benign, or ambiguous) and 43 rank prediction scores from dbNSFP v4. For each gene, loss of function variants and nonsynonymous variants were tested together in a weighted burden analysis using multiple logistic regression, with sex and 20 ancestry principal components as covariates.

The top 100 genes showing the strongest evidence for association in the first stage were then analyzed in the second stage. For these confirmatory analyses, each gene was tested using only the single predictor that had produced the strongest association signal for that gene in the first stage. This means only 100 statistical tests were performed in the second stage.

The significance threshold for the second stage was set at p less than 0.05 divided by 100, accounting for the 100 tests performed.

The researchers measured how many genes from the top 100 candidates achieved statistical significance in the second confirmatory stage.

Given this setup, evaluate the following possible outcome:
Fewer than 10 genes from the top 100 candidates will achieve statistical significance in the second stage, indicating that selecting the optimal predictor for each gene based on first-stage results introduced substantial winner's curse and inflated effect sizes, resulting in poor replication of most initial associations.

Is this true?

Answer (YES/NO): YES